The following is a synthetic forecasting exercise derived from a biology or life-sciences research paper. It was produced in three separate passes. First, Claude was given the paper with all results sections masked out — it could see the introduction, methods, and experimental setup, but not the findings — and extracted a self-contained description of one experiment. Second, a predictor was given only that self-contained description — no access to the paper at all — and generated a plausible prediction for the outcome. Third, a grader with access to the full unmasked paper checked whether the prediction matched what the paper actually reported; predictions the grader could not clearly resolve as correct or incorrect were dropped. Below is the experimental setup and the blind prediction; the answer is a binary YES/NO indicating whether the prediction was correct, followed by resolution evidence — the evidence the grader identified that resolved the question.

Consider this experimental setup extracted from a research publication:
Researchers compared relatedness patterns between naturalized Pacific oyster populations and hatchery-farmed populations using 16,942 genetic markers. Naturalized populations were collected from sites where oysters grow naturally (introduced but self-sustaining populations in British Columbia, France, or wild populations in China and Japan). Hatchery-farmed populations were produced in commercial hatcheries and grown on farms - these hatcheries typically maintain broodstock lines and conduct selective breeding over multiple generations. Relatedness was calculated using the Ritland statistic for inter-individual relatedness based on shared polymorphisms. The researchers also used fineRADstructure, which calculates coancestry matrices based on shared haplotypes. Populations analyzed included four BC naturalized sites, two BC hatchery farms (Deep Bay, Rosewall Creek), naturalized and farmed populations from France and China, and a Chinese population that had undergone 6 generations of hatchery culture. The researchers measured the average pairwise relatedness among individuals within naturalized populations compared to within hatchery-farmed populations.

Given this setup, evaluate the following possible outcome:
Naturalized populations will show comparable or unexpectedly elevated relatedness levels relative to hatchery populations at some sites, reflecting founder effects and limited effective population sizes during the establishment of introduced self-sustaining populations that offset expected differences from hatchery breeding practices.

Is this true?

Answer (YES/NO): NO